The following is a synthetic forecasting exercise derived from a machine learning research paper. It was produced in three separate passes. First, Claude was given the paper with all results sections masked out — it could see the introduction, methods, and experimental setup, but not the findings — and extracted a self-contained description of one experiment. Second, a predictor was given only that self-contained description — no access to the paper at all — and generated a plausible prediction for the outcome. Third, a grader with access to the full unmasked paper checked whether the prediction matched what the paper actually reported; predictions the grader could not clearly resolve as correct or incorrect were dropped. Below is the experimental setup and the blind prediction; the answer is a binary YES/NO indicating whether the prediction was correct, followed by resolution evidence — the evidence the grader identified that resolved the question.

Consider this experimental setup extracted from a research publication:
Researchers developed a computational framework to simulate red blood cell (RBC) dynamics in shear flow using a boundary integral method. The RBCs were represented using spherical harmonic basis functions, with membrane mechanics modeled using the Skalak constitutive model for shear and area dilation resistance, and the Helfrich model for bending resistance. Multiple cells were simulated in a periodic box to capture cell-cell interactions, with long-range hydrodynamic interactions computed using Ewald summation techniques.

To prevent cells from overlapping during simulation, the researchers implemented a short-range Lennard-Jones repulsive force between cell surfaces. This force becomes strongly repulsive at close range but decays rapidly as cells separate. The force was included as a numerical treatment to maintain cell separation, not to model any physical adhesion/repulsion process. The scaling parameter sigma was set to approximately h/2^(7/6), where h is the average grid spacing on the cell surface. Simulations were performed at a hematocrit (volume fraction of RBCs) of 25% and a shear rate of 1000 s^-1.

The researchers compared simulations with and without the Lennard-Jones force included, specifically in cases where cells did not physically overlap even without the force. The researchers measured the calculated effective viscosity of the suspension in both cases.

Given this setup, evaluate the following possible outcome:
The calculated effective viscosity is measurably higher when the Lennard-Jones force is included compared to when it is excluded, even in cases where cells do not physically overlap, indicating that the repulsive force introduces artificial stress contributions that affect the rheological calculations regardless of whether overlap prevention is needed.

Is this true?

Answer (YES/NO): NO